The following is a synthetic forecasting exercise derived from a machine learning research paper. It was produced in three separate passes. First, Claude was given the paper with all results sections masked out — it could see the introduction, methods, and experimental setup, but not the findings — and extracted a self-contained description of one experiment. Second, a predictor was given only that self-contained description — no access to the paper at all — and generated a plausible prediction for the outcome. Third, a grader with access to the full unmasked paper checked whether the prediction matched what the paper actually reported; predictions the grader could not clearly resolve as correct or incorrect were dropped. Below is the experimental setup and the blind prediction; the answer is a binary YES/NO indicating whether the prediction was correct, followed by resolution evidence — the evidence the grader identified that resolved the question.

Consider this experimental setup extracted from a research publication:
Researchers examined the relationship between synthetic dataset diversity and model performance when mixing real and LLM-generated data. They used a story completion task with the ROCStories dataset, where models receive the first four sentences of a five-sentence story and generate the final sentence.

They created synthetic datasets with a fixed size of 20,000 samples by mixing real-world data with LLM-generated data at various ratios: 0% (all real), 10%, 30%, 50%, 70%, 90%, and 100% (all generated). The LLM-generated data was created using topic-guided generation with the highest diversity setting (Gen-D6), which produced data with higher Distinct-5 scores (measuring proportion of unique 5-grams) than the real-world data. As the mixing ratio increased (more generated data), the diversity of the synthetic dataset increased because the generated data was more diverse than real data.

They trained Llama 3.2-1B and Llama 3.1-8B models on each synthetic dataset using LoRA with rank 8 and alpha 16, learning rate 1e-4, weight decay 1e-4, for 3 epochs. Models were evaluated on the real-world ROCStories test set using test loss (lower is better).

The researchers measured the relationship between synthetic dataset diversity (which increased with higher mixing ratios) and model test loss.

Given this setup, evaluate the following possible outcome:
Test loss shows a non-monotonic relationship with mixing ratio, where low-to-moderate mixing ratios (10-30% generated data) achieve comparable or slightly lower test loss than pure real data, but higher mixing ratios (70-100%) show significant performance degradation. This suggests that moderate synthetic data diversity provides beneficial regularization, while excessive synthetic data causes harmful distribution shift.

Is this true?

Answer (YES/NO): NO